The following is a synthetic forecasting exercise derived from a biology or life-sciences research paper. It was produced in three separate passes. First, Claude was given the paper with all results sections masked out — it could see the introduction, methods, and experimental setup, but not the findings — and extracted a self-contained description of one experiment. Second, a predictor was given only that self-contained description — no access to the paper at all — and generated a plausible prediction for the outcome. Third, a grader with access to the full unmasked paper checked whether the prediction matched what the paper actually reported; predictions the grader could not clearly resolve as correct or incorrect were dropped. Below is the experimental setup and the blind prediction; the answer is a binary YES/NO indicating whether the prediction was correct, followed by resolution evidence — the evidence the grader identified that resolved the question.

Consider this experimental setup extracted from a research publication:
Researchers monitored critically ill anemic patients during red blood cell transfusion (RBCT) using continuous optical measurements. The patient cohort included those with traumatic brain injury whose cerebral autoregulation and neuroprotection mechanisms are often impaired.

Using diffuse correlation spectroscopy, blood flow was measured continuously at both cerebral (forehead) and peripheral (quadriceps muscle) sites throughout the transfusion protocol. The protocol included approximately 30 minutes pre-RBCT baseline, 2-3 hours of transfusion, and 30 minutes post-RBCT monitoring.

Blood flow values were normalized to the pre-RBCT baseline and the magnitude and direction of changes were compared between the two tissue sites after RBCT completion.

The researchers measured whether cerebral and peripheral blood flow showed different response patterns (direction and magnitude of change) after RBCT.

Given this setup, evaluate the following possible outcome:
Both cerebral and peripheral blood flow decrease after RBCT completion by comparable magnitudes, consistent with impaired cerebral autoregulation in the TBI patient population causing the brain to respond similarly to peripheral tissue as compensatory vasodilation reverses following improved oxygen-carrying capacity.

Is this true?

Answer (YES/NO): NO